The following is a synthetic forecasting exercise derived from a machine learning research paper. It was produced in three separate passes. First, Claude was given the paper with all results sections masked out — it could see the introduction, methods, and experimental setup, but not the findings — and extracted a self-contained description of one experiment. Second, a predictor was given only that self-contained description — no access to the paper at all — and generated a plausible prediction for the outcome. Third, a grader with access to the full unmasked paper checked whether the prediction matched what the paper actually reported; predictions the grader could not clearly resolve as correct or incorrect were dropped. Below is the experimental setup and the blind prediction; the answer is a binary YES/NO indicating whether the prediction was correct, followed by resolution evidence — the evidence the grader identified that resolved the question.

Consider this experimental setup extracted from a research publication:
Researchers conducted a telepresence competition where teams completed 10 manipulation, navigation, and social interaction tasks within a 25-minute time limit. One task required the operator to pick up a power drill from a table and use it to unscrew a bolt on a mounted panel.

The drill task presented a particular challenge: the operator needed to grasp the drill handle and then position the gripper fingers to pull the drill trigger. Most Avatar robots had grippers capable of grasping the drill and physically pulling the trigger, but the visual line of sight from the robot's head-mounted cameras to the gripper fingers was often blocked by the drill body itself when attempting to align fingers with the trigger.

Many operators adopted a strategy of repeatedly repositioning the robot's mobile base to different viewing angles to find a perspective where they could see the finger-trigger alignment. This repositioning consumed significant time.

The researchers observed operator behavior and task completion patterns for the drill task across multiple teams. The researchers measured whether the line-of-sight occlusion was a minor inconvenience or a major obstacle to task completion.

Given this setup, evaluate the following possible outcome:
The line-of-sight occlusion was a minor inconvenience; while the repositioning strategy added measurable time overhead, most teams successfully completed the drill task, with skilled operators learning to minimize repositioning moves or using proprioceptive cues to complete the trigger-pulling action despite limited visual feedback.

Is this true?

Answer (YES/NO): NO